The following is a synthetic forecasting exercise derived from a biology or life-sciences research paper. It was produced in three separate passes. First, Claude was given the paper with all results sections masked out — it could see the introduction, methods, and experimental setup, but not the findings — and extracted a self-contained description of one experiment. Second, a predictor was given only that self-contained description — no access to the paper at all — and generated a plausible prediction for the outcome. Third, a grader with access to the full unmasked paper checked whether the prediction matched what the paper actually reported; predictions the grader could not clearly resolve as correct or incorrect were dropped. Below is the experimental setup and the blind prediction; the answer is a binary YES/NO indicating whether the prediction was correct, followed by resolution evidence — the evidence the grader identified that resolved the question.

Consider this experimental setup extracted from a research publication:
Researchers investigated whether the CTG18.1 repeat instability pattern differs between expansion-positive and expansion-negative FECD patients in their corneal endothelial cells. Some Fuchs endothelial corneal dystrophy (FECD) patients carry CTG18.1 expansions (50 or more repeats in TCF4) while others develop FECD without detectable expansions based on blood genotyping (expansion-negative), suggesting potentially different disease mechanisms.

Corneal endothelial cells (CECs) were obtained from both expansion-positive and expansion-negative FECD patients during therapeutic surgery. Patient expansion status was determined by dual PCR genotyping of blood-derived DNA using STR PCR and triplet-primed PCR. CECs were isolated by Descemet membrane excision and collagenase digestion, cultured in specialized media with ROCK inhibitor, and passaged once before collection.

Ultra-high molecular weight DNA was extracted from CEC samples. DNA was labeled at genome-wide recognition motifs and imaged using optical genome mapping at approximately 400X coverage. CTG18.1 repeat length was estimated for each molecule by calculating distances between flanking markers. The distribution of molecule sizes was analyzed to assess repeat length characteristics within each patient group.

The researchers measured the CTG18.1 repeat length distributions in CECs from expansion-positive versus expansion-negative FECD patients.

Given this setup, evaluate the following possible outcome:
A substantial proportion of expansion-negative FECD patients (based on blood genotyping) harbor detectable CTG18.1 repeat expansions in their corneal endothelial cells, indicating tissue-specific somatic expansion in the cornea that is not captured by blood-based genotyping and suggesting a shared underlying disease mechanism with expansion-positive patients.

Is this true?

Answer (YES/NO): NO